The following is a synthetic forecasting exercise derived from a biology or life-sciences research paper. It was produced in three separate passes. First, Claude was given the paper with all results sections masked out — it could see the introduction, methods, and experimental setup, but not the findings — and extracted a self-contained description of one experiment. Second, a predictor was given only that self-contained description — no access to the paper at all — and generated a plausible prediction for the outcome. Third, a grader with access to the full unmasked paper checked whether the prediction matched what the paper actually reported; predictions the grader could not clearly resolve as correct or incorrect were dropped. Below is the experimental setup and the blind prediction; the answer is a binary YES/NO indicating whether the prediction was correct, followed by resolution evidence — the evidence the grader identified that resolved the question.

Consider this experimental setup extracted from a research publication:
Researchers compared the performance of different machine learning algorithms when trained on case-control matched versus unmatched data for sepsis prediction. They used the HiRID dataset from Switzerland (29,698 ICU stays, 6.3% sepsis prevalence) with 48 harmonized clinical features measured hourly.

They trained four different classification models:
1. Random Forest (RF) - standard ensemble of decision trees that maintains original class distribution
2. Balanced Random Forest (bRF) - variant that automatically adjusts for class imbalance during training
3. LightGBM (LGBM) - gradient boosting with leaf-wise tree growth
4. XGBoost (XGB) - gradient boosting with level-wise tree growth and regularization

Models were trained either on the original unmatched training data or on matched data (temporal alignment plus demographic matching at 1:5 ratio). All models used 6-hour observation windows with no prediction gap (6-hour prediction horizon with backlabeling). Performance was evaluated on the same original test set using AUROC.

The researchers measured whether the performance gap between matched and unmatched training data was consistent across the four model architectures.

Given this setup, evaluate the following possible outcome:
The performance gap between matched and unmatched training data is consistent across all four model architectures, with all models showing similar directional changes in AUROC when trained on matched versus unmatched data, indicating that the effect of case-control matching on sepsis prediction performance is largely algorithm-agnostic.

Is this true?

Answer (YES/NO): NO